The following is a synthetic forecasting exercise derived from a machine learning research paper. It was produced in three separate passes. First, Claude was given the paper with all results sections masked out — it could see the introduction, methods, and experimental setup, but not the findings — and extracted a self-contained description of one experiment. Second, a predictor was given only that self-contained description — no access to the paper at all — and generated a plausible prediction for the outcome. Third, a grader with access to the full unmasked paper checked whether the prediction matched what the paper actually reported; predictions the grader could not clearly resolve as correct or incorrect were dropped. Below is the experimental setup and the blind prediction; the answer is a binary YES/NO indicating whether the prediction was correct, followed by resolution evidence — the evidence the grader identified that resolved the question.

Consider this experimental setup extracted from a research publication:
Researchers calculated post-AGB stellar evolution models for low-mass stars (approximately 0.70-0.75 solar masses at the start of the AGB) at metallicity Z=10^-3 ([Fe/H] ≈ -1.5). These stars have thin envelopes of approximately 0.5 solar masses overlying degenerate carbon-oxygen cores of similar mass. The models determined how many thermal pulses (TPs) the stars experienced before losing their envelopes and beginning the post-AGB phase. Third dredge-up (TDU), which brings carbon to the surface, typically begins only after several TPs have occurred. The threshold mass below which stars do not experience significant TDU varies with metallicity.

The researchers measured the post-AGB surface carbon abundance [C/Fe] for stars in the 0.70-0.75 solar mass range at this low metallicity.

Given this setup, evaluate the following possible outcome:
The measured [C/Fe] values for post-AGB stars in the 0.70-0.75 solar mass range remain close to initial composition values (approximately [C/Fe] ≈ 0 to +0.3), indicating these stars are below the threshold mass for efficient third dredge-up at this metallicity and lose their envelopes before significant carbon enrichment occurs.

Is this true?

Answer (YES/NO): YES